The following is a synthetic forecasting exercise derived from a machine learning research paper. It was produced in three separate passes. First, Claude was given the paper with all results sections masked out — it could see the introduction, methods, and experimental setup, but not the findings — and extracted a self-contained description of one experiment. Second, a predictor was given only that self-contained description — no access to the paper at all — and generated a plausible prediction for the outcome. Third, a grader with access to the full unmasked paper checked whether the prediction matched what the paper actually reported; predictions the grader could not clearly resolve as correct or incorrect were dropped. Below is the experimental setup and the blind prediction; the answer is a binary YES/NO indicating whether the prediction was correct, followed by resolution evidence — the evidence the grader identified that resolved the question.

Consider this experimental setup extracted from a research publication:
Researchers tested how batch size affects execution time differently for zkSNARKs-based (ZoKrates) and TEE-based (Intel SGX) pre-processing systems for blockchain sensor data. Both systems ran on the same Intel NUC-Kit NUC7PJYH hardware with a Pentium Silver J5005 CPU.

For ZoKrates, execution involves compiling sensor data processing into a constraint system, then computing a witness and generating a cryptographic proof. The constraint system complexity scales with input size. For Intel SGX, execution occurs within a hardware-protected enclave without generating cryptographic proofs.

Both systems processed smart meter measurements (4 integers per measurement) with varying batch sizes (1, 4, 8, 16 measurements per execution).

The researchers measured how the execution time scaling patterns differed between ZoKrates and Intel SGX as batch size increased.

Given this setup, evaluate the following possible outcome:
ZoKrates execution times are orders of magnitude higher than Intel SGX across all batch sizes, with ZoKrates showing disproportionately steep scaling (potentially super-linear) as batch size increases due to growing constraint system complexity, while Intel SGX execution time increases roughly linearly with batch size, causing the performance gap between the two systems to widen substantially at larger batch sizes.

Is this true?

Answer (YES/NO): NO